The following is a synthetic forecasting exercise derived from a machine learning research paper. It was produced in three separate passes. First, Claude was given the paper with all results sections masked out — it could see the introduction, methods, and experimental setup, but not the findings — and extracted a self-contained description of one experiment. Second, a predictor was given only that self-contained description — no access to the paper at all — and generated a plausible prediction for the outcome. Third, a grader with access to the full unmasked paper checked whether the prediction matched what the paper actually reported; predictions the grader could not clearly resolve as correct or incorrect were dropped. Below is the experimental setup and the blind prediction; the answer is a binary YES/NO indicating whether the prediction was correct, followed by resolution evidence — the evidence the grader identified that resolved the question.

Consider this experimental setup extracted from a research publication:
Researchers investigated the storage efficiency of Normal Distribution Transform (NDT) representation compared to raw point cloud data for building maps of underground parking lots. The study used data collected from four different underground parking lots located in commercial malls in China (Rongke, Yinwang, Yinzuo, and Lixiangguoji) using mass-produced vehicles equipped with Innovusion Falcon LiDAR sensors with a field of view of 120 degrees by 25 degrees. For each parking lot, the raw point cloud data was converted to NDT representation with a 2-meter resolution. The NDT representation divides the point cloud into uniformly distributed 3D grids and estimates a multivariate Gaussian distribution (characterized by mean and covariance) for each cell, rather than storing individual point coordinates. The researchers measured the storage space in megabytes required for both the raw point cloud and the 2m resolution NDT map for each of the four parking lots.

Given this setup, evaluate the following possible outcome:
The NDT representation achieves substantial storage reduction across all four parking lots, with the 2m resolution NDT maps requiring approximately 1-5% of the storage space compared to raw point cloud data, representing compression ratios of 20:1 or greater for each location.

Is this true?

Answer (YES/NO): NO